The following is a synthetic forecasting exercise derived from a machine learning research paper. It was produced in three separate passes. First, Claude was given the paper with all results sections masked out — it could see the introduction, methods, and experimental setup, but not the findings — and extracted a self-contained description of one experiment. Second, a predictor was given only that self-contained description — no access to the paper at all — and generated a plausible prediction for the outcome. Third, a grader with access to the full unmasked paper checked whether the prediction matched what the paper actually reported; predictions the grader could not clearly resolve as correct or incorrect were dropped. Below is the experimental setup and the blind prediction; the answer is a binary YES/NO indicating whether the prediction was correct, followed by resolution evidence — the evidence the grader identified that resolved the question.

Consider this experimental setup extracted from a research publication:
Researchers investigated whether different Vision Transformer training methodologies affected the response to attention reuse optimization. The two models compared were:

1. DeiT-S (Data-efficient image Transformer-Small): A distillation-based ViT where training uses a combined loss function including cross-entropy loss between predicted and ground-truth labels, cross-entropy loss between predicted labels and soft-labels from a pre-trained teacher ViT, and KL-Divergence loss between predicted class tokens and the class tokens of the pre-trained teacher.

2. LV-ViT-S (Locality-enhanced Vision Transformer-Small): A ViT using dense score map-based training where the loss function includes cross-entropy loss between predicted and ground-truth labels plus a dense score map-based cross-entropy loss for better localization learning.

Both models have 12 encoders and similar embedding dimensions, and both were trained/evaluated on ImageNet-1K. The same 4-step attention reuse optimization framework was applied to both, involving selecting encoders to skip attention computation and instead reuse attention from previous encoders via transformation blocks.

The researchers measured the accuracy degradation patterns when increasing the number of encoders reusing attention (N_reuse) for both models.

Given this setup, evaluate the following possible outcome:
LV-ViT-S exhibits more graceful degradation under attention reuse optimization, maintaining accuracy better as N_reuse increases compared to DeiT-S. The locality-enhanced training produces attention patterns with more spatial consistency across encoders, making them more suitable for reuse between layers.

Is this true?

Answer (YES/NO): NO